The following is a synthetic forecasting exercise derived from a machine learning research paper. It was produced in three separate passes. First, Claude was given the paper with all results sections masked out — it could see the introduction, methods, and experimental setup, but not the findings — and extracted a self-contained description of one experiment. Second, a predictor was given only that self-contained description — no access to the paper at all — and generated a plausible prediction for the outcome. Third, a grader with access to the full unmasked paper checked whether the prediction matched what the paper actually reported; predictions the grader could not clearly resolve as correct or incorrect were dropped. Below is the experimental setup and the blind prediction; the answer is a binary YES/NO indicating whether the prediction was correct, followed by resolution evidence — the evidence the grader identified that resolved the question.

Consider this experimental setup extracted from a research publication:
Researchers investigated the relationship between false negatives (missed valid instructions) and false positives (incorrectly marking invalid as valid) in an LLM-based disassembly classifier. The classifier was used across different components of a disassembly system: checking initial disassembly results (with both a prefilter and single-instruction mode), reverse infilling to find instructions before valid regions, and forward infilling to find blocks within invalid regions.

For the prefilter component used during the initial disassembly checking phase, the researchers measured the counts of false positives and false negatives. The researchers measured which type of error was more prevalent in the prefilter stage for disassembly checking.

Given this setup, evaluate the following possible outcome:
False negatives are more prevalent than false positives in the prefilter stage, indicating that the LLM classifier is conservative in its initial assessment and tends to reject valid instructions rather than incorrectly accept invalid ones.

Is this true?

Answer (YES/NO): YES